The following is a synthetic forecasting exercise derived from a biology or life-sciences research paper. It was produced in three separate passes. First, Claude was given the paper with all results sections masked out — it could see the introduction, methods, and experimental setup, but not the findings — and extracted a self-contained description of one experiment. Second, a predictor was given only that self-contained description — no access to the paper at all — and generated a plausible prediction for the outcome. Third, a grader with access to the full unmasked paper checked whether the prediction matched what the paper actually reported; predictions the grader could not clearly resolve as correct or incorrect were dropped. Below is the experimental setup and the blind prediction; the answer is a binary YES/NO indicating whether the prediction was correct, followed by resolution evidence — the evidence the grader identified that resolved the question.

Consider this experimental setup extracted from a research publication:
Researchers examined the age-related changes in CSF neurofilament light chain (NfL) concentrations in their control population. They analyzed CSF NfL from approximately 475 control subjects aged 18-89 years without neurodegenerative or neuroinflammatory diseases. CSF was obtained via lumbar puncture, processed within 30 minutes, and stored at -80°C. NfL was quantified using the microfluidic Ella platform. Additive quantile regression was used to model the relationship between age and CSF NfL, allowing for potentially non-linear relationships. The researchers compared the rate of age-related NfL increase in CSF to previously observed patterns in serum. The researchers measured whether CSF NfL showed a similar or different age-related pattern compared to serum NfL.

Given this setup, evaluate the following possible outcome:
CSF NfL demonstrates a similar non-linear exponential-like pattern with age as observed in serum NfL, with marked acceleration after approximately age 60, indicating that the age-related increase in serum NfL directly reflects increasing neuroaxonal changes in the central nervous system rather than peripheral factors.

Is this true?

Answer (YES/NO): YES